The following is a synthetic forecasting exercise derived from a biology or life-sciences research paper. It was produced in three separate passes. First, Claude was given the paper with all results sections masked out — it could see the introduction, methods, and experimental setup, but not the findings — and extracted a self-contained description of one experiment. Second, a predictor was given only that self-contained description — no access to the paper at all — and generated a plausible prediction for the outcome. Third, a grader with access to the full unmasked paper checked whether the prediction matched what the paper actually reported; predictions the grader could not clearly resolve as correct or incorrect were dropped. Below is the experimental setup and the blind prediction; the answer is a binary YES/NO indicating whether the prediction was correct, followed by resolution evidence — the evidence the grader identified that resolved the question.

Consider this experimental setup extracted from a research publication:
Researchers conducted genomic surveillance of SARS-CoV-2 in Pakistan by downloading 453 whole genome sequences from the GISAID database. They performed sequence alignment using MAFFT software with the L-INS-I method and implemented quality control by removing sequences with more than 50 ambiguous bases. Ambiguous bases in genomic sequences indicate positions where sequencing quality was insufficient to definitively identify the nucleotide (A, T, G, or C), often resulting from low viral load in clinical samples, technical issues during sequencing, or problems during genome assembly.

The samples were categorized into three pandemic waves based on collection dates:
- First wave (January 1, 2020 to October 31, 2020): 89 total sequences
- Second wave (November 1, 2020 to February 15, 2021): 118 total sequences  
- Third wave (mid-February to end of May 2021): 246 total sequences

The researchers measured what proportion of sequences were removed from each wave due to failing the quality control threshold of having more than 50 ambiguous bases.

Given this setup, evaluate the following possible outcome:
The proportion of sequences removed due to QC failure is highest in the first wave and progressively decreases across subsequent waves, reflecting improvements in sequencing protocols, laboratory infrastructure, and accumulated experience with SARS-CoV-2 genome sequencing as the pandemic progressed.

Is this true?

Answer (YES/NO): NO